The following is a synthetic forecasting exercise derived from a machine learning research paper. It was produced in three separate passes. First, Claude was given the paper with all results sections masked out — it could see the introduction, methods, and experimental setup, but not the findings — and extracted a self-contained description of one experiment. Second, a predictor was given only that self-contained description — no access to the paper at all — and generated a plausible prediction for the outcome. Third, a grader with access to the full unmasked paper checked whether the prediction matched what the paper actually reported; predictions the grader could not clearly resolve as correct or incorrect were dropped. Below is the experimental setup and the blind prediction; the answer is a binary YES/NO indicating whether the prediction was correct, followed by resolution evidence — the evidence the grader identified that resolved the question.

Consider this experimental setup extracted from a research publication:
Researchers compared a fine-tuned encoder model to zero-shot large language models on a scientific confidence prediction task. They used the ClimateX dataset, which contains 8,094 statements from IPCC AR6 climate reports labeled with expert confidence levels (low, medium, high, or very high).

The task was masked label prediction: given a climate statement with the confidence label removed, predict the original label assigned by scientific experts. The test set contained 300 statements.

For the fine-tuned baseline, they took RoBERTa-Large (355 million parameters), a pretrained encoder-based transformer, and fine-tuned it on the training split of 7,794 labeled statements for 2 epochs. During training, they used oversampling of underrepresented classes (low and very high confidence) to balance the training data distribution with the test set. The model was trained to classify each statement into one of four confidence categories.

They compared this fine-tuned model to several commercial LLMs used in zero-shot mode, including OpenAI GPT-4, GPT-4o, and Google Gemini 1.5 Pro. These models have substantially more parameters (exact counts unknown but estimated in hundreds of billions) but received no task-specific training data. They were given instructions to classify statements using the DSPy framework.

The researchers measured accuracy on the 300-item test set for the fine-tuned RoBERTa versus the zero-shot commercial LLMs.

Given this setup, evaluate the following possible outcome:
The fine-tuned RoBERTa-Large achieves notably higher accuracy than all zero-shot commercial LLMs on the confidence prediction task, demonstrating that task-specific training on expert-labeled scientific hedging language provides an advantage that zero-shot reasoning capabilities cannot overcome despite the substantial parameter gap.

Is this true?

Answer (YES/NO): YES